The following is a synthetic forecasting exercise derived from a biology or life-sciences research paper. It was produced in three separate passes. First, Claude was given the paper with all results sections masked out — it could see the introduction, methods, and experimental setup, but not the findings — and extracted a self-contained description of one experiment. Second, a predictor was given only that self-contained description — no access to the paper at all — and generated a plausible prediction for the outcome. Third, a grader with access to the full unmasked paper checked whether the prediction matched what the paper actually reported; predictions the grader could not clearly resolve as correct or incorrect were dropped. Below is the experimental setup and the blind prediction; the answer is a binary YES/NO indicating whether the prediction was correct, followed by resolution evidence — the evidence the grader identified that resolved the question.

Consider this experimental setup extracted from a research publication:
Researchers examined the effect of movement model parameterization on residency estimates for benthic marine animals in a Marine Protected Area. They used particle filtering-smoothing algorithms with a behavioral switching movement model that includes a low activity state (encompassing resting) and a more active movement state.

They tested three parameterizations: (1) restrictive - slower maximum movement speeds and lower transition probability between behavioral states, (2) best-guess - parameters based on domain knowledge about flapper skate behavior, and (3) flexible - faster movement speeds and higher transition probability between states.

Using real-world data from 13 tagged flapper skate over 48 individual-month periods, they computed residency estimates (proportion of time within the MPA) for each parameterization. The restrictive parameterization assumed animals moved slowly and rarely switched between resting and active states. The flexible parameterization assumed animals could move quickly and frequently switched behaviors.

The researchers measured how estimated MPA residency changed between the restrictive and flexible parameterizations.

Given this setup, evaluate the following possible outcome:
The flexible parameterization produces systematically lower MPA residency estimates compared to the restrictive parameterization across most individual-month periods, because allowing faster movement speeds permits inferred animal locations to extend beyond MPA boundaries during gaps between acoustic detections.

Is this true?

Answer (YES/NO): YES